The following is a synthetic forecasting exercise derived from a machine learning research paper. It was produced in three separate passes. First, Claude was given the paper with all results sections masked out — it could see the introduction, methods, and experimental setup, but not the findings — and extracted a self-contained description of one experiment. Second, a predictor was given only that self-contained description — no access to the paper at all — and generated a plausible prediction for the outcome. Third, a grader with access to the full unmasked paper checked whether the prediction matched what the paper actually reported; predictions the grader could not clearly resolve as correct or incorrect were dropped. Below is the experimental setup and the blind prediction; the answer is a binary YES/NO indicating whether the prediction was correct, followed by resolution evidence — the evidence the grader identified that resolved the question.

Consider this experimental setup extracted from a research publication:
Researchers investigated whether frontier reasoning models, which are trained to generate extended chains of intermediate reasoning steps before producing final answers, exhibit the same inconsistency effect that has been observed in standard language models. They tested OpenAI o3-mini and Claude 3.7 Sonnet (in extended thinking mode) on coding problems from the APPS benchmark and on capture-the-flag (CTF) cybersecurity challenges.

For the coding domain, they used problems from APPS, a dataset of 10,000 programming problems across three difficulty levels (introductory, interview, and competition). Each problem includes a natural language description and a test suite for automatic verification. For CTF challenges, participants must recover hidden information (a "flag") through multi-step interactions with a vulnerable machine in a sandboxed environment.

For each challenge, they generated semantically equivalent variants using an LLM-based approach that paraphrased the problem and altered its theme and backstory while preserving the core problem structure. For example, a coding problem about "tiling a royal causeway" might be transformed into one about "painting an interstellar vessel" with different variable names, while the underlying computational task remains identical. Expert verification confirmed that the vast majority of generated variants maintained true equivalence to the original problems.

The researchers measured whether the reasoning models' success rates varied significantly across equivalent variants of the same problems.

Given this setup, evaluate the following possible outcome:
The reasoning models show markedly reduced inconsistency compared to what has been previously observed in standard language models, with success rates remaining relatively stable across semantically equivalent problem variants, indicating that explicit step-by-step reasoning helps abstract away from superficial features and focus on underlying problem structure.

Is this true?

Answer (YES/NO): NO